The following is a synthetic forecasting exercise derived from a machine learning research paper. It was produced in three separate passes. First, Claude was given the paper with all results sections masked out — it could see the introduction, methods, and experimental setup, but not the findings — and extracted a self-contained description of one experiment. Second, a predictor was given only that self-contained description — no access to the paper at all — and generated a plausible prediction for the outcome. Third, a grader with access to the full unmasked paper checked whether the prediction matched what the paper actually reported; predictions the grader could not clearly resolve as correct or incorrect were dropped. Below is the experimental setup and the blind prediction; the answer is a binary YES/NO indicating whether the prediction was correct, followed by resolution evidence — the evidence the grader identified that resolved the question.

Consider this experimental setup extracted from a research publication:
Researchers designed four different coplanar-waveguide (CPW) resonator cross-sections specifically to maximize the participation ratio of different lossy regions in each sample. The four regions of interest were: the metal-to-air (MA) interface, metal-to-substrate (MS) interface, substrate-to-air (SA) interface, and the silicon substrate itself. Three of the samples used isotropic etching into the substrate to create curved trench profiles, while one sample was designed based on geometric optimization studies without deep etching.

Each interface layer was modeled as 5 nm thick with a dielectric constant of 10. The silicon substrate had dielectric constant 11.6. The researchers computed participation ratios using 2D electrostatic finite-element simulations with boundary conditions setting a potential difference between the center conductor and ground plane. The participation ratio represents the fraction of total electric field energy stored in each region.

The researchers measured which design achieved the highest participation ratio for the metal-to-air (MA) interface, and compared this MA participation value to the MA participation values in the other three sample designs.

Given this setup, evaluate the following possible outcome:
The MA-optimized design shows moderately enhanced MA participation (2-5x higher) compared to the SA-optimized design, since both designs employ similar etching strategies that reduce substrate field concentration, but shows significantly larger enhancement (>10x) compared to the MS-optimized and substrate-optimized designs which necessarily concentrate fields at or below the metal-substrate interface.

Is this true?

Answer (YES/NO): NO